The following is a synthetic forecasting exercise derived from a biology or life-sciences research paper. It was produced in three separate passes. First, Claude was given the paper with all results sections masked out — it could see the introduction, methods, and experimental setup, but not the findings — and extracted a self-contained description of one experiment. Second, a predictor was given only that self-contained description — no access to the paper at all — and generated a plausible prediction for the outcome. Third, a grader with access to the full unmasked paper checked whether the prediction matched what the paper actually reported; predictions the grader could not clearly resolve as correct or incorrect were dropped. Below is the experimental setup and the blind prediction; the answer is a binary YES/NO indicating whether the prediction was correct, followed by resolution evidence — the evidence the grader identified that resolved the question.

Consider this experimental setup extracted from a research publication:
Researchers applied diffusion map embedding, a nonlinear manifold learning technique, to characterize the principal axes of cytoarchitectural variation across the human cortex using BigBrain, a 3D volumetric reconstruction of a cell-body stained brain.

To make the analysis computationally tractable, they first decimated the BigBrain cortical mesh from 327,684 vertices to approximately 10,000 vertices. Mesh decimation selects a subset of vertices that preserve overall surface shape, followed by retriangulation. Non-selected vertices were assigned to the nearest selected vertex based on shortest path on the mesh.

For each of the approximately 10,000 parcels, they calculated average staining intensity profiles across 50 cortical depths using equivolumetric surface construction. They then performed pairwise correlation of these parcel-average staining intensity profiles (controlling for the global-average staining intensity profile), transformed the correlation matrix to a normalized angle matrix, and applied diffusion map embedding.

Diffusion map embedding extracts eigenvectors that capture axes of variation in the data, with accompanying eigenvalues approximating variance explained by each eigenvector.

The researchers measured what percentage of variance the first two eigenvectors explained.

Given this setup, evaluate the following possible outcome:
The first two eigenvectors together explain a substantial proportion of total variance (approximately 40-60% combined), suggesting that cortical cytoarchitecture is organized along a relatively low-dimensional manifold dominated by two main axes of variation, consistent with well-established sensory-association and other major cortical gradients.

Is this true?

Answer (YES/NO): NO